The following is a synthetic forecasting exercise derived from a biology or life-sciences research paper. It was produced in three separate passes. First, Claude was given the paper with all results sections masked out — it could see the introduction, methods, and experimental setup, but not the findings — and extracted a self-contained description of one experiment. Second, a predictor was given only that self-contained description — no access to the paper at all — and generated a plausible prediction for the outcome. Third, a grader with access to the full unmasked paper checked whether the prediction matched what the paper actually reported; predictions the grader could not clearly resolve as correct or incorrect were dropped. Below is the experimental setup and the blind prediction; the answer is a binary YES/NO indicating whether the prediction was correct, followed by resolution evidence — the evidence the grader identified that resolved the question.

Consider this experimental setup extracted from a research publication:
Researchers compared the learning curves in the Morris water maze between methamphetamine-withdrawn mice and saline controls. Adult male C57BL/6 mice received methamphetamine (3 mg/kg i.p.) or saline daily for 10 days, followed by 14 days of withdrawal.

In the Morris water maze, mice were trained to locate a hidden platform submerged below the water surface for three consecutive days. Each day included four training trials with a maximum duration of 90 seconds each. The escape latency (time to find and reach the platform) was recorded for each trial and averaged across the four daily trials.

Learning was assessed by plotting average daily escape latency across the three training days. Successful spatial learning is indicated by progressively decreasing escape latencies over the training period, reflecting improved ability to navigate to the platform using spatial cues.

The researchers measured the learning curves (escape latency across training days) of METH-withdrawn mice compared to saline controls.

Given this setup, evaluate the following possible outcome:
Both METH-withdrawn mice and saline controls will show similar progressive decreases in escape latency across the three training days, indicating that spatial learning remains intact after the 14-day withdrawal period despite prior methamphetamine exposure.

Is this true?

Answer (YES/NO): YES